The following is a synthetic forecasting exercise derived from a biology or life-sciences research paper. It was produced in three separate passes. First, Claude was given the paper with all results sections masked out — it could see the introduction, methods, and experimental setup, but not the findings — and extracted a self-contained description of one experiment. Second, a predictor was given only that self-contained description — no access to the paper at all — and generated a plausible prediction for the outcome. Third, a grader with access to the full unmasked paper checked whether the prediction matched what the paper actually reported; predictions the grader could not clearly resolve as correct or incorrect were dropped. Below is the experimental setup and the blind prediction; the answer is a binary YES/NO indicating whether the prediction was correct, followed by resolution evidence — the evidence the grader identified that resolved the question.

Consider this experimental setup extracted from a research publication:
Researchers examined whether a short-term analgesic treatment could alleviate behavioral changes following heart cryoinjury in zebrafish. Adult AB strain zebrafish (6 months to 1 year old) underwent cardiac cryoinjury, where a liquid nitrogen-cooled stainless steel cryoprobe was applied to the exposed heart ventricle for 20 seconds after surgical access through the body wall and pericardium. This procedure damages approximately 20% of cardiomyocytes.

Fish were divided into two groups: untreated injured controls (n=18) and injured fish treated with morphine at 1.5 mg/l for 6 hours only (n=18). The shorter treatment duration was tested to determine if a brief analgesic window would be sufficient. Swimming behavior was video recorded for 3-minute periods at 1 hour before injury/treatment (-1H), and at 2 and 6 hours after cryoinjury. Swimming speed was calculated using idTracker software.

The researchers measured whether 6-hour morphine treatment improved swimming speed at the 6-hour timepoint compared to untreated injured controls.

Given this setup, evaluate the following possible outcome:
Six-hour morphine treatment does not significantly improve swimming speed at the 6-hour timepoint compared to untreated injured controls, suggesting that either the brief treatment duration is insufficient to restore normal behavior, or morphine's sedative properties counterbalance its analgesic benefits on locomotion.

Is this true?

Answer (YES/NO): NO